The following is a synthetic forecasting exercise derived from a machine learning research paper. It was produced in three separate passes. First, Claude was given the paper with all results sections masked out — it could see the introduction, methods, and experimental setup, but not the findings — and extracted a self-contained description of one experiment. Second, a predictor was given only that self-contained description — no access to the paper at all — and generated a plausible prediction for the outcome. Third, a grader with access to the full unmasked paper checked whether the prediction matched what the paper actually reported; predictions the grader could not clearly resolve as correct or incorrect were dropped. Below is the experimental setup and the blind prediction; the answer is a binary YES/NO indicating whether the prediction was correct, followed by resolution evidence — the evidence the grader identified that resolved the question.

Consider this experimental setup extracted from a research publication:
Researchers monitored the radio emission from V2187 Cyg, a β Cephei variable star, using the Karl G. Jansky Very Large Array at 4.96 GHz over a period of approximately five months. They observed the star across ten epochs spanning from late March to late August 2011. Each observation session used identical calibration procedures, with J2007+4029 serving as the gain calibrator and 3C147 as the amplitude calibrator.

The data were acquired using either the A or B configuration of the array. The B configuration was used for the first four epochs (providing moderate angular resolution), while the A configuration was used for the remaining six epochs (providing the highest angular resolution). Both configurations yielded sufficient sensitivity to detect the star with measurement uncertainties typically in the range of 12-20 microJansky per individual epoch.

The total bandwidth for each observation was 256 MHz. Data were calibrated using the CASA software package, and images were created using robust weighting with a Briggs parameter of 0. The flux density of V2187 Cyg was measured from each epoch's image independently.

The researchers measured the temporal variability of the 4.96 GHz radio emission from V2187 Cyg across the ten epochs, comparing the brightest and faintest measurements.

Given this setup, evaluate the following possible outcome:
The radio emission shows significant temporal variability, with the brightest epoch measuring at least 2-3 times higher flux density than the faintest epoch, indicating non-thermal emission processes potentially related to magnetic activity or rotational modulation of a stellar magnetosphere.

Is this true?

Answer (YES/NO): NO